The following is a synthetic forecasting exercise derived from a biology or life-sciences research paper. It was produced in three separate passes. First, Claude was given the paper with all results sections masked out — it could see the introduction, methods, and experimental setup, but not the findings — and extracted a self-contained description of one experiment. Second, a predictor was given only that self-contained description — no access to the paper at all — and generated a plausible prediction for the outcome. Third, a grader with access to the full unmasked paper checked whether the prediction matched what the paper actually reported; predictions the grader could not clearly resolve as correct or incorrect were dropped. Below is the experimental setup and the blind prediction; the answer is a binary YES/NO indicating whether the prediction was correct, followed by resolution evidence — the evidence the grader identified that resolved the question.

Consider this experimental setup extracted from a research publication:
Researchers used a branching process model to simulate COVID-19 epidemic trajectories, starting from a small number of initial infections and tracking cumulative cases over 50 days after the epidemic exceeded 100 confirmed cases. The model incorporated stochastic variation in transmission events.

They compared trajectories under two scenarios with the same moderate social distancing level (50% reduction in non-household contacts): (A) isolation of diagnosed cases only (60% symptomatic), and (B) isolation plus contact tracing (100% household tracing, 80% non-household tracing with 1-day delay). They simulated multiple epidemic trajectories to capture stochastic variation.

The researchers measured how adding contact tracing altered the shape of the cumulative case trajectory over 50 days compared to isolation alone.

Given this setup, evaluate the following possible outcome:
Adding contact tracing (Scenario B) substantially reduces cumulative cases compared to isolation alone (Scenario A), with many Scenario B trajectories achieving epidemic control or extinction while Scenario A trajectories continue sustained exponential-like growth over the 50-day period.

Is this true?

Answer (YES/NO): YES